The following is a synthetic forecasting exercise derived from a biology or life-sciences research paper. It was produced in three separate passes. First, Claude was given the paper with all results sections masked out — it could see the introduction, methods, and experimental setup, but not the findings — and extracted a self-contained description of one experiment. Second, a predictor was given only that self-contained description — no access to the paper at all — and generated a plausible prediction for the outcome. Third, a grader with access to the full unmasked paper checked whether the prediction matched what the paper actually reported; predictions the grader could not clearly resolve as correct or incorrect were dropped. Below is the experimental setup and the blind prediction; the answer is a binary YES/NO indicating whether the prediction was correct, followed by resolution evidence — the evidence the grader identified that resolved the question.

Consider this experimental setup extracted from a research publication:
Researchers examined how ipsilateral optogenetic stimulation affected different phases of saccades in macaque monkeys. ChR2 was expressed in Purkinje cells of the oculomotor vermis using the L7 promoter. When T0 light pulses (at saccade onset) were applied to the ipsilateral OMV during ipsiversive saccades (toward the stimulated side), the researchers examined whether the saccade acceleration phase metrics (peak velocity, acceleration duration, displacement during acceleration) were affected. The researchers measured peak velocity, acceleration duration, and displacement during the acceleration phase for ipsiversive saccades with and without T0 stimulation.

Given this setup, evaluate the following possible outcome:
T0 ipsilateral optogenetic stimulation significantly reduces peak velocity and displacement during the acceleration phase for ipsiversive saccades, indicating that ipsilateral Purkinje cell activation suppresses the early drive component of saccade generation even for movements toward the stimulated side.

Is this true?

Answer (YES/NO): NO